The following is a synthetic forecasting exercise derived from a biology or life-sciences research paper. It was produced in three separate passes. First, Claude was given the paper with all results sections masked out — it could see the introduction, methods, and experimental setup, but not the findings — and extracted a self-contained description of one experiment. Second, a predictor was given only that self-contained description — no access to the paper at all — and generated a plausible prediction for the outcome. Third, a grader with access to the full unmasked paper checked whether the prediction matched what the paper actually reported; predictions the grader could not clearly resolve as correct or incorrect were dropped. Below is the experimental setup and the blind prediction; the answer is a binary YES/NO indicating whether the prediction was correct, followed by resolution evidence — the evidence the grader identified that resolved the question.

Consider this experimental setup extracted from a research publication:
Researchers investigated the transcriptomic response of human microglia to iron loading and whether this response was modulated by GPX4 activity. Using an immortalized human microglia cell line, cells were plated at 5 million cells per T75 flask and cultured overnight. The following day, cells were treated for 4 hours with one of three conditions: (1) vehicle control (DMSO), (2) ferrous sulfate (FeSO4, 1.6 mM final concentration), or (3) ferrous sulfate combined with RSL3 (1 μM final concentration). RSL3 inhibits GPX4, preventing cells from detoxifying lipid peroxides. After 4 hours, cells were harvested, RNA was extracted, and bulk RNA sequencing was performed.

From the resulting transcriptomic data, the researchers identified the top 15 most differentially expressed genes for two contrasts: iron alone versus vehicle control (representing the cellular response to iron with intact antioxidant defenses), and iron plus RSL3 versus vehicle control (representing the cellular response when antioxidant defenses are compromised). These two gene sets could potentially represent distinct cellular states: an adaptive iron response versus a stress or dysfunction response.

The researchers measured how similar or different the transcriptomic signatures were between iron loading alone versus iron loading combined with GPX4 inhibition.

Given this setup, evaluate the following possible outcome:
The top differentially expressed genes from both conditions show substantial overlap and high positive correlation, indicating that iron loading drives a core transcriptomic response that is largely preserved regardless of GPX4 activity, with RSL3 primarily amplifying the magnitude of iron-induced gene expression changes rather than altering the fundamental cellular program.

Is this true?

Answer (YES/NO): NO